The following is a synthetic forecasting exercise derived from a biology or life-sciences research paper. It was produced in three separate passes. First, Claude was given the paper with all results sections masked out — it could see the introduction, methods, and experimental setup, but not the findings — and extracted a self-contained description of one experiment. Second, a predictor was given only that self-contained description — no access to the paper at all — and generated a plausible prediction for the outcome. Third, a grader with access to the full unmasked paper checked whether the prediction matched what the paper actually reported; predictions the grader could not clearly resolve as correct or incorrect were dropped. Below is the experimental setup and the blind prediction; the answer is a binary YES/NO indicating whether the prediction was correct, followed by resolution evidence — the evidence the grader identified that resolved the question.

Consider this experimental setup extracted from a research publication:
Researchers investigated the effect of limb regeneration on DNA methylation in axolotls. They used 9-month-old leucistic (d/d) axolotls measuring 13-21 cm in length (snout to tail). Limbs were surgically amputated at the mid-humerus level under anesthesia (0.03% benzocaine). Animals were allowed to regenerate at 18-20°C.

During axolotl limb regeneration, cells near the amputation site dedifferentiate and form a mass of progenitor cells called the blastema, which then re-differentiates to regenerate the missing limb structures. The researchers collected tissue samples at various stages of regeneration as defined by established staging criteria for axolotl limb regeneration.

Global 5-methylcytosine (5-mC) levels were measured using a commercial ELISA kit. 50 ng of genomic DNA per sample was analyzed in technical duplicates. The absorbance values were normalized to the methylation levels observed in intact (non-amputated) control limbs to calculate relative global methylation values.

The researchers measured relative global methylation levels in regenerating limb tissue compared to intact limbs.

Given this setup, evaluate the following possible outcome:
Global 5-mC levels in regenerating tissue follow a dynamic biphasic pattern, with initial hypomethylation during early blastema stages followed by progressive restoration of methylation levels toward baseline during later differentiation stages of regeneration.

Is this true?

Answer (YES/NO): YES